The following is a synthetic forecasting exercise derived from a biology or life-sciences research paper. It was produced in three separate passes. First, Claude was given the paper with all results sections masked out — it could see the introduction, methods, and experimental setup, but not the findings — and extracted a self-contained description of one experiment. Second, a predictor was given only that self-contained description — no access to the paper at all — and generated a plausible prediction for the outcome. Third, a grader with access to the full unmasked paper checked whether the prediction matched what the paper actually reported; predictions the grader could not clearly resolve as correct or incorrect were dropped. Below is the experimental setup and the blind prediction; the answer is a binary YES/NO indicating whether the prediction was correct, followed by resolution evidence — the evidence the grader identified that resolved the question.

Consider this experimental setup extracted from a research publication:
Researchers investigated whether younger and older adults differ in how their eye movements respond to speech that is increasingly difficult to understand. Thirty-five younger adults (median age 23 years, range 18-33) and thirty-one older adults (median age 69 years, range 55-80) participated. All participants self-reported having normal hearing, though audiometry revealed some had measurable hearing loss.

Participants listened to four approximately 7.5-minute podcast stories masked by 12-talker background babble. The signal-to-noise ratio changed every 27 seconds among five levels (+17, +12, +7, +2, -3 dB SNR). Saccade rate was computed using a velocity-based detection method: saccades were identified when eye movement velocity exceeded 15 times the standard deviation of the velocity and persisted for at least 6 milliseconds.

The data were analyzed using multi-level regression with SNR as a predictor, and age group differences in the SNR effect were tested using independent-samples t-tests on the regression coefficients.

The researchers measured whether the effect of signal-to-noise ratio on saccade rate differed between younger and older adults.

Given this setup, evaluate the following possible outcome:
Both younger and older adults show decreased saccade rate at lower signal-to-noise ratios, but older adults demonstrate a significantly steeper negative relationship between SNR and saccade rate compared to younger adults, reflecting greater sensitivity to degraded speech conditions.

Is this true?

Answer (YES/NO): NO